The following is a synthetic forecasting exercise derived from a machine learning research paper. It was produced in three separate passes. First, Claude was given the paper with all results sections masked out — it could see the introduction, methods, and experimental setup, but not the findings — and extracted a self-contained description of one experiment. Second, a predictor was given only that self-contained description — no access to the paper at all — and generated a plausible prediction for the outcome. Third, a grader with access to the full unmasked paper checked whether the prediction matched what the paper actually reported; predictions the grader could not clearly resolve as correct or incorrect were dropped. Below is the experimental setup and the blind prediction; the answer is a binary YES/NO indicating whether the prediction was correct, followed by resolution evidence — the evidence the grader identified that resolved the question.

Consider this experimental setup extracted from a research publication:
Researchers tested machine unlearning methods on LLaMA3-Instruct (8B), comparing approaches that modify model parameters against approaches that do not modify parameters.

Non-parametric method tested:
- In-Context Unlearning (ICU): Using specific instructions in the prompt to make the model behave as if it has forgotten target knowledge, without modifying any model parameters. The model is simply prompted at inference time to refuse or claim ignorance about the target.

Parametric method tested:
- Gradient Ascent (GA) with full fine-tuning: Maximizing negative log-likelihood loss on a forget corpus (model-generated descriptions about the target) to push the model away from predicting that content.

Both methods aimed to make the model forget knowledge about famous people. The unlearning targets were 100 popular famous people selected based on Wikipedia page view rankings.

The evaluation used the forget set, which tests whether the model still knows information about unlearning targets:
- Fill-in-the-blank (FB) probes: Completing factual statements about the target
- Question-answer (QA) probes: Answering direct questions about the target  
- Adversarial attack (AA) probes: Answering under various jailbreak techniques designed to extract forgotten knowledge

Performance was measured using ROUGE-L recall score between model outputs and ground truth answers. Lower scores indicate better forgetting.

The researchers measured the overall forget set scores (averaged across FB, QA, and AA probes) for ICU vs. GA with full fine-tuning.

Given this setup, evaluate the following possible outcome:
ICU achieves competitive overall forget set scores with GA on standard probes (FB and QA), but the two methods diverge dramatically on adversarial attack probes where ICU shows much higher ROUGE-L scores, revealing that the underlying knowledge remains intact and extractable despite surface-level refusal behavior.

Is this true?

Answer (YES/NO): NO